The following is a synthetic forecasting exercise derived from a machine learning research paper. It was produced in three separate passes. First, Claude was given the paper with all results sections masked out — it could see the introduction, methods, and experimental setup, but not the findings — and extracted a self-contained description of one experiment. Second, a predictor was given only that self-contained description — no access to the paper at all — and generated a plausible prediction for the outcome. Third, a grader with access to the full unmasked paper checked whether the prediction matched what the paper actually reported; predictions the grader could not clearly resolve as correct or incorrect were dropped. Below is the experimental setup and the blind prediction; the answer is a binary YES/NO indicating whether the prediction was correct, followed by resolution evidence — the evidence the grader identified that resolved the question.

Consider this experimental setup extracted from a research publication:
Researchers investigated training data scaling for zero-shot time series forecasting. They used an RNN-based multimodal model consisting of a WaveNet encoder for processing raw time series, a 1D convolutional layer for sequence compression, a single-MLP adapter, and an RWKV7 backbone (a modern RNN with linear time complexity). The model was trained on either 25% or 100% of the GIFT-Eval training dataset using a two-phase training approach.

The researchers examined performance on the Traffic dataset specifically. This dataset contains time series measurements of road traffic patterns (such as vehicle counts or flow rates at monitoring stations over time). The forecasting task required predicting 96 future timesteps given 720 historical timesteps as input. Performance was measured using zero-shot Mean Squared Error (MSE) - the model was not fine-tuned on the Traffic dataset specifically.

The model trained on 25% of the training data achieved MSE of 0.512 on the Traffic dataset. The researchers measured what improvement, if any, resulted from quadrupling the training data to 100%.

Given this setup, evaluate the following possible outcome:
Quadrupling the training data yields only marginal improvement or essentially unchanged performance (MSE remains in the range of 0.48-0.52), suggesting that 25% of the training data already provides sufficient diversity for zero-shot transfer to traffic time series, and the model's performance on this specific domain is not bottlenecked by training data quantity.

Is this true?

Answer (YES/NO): NO